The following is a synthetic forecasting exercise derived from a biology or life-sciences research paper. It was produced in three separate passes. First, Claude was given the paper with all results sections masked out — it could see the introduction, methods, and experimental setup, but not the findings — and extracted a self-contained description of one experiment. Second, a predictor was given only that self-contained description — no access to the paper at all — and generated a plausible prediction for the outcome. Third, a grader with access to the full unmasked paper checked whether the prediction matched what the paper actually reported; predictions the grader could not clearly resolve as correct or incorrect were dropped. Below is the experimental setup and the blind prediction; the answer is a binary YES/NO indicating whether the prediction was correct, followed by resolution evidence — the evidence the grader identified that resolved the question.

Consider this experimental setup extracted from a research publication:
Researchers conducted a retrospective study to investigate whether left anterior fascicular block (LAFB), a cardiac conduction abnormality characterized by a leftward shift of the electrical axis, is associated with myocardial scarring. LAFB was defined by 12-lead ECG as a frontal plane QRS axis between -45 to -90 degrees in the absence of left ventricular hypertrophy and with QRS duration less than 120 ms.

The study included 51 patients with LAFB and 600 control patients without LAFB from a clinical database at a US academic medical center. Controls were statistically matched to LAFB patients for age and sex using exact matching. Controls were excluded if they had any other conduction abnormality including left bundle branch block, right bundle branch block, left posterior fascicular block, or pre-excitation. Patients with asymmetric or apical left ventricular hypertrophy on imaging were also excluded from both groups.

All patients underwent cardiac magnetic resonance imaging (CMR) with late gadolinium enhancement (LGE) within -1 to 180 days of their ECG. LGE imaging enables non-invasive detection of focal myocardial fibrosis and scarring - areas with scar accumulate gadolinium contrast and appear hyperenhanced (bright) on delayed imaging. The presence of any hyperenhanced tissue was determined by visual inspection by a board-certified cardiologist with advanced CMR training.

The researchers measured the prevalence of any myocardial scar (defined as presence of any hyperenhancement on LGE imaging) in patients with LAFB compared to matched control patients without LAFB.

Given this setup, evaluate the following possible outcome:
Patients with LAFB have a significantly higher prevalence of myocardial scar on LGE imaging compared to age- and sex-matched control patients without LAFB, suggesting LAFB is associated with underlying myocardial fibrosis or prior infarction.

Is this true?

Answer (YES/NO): YES